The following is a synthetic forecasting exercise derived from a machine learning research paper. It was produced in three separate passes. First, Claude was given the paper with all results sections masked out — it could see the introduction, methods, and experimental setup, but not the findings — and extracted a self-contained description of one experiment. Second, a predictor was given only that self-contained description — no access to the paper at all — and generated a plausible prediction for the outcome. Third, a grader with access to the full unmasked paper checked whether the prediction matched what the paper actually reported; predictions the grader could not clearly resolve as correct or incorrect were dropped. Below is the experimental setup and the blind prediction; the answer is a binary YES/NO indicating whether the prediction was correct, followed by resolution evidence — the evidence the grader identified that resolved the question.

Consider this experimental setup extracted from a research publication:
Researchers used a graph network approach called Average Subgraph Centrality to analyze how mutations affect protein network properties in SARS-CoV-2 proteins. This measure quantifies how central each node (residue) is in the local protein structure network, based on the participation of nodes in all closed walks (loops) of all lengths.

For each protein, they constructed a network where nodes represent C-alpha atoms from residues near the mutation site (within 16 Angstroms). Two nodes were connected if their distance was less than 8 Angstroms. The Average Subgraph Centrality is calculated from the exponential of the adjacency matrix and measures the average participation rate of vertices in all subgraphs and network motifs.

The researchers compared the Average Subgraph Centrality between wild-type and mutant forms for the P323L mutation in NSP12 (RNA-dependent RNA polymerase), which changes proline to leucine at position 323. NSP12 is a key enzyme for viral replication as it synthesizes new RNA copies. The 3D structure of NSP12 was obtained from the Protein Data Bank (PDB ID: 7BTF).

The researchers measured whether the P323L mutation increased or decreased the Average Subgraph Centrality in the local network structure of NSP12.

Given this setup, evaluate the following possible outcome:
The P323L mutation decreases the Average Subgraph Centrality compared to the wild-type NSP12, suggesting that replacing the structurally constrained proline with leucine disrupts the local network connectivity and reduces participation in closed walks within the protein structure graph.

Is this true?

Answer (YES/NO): NO